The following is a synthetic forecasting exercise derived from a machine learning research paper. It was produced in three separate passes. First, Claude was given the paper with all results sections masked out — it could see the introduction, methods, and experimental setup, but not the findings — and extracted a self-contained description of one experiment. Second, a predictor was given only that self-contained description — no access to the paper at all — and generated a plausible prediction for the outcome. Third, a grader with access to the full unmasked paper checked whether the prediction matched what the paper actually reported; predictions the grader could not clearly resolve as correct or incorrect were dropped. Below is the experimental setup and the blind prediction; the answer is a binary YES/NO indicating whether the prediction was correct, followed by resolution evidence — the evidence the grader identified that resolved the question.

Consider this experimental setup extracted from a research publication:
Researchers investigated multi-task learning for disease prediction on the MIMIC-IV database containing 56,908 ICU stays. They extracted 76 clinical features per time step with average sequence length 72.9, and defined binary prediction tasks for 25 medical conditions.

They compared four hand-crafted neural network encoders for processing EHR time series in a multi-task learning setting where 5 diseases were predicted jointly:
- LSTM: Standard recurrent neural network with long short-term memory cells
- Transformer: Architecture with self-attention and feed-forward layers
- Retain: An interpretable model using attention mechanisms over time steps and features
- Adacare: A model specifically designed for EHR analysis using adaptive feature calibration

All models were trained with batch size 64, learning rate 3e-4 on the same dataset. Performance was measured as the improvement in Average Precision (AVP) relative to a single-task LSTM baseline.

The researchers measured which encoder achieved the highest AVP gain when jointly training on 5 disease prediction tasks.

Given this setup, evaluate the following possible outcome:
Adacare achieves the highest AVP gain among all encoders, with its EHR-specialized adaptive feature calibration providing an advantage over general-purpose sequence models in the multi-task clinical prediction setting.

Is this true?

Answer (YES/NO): YES